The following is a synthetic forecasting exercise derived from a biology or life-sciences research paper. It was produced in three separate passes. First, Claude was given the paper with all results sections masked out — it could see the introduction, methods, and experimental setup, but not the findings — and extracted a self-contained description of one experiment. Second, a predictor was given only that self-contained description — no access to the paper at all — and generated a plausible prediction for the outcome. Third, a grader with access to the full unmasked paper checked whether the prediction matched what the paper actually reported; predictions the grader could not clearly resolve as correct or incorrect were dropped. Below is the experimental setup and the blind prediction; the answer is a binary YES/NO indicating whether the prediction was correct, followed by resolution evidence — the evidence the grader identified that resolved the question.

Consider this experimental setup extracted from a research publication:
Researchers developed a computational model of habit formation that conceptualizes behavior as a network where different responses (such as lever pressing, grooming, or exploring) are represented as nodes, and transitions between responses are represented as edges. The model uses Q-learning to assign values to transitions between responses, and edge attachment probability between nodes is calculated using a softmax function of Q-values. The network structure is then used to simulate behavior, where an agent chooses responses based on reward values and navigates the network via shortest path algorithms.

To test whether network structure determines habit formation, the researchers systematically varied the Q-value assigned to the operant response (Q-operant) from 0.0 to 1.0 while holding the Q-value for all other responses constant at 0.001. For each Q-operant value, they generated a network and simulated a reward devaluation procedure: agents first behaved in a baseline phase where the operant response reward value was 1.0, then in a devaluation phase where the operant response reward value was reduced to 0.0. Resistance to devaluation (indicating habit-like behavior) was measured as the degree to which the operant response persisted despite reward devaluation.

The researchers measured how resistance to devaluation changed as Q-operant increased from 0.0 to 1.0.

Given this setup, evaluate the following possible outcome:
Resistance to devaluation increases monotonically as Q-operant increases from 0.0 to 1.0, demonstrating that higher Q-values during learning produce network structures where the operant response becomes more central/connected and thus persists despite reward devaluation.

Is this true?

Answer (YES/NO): YES